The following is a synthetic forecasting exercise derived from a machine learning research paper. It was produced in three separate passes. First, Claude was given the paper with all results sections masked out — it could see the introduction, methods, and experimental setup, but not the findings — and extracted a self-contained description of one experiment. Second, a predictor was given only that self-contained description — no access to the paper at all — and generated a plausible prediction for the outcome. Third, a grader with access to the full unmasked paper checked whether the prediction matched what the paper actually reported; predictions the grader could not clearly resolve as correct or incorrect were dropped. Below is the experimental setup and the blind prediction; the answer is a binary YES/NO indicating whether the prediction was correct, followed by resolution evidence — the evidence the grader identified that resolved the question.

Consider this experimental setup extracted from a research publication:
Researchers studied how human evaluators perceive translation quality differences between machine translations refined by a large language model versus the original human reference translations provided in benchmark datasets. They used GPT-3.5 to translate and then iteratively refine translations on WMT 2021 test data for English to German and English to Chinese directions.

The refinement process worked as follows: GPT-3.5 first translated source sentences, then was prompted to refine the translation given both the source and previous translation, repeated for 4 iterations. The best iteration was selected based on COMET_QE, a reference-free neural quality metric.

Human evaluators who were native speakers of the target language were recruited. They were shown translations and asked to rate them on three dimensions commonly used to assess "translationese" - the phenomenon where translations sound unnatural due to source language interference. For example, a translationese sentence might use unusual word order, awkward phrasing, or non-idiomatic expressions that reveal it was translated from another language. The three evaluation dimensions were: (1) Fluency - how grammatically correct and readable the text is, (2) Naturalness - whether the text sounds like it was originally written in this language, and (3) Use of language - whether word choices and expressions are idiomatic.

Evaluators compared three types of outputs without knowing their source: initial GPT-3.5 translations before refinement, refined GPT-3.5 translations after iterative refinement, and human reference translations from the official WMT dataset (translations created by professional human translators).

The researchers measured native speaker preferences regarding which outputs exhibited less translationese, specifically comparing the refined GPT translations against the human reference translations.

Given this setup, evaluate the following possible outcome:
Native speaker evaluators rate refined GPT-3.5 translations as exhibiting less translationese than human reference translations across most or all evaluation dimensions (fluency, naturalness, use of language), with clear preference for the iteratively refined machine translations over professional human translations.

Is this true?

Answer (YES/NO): YES